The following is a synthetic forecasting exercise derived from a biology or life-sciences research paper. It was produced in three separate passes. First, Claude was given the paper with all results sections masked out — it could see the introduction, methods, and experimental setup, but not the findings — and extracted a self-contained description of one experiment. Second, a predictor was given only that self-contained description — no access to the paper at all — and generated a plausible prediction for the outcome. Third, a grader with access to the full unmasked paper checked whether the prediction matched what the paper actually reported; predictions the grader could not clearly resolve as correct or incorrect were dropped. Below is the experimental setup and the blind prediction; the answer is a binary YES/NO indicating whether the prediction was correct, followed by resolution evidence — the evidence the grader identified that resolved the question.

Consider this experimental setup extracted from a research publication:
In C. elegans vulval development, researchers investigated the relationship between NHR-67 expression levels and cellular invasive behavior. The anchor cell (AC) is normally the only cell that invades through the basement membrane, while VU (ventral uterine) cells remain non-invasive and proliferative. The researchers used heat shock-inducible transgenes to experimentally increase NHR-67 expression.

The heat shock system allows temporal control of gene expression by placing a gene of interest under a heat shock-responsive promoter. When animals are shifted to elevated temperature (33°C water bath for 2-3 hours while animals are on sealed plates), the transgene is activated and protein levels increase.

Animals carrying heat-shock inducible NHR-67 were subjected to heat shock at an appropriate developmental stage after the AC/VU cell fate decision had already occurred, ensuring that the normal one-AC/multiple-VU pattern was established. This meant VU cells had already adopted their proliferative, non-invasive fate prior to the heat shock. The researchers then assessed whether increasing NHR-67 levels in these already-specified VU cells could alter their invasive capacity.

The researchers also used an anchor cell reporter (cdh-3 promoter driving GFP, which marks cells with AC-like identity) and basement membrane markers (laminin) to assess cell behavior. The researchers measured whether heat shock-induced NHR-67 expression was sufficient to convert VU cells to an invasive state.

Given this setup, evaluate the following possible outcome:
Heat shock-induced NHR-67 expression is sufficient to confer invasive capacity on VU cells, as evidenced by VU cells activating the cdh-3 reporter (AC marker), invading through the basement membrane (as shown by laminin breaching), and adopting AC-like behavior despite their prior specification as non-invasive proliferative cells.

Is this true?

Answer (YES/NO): YES